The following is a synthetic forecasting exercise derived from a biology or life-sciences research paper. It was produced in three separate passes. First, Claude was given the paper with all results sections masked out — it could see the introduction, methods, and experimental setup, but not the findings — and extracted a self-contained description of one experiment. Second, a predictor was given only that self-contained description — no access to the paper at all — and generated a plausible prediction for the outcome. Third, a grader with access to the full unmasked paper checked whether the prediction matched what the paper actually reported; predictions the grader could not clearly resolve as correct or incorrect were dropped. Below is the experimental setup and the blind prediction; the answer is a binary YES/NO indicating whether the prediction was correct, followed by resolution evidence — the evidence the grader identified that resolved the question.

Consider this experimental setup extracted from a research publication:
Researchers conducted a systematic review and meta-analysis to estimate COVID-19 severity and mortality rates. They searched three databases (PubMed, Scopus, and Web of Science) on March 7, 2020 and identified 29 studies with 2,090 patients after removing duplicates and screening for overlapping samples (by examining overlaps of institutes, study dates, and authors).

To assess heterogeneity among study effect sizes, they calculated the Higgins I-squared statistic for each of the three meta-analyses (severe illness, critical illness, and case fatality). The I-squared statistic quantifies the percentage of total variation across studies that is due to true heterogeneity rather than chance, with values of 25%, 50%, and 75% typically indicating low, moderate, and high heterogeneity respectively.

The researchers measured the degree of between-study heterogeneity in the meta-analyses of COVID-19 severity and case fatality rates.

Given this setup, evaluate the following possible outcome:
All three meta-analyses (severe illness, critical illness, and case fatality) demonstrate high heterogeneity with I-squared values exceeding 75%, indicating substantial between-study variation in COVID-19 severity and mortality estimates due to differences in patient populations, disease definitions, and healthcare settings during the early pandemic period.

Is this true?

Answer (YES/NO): YES